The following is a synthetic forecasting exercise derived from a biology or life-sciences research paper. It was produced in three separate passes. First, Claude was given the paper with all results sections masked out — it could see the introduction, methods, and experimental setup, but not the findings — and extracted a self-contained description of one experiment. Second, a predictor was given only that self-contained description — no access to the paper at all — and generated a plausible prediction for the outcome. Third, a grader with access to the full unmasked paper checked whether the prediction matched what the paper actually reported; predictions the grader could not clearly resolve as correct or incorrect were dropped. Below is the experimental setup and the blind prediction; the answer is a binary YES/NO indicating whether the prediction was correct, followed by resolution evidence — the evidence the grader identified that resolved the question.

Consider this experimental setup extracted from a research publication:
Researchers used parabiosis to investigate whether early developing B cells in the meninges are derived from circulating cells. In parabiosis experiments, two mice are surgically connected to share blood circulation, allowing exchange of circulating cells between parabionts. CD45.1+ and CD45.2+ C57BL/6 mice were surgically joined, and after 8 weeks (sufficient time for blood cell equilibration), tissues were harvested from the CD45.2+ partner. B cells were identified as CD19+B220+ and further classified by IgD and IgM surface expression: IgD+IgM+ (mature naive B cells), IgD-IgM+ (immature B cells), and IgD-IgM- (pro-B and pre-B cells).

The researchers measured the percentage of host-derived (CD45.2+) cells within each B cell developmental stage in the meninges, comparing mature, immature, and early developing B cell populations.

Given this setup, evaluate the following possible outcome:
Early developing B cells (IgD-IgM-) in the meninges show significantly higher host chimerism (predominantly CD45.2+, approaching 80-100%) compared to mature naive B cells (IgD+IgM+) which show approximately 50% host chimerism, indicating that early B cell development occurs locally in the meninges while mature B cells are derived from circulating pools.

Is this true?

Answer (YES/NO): YES